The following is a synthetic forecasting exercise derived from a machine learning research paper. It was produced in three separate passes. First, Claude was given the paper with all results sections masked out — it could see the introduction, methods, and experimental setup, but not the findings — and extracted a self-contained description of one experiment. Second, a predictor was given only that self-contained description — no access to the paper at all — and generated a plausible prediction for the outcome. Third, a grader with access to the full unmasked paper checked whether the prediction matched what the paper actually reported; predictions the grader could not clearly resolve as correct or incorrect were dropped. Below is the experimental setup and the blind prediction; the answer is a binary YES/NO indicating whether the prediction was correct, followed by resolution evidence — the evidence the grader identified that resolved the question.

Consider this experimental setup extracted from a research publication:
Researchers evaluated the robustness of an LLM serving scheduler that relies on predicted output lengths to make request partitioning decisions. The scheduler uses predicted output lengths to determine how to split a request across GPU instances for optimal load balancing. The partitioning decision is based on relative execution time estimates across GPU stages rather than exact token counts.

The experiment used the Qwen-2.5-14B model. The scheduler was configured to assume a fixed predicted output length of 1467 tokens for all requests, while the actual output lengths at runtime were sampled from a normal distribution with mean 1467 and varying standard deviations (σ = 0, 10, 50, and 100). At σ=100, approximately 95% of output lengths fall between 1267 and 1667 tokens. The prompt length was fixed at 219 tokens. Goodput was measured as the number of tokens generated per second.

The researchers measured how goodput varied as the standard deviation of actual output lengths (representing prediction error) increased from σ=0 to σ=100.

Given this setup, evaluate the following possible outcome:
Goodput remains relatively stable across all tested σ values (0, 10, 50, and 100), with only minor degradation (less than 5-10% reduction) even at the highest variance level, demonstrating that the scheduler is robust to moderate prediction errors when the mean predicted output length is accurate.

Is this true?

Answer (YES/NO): YES